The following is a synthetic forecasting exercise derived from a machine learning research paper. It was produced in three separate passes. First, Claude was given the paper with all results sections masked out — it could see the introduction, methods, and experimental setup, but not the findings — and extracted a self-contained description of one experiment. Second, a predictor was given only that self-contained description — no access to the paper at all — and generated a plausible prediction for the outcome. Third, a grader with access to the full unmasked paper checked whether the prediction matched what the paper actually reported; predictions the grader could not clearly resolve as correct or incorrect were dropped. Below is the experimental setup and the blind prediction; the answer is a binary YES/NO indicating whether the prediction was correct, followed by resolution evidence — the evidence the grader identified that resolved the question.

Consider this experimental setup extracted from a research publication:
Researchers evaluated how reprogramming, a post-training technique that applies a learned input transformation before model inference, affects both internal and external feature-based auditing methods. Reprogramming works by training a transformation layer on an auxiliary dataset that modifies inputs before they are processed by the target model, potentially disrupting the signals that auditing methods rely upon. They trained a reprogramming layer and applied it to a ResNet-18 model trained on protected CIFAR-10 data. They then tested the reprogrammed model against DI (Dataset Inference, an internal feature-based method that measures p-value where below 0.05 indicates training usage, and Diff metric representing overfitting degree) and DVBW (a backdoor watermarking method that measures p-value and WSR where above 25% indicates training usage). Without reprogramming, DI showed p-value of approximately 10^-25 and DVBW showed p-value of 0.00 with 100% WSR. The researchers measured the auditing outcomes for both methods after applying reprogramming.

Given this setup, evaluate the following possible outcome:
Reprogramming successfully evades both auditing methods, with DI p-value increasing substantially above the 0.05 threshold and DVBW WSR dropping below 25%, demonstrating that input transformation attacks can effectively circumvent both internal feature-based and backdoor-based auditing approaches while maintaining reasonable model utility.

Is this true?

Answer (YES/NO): YES